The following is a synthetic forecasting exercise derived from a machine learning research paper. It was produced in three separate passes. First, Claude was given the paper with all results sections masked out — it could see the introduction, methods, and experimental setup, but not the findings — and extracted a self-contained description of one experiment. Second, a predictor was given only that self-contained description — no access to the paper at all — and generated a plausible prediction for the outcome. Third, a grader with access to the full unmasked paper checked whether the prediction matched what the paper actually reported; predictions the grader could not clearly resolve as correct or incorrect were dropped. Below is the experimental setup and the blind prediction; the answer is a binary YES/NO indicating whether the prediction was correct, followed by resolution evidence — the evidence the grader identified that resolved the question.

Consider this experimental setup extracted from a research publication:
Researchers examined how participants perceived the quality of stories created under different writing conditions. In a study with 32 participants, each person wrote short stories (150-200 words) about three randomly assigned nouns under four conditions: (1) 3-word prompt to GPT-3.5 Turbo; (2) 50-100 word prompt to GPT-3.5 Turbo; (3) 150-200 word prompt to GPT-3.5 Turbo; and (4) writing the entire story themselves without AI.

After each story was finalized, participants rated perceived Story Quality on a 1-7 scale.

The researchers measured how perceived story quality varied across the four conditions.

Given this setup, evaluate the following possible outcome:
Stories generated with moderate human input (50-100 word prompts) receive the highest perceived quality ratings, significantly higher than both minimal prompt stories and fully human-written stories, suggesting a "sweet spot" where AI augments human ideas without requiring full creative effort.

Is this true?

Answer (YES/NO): NO